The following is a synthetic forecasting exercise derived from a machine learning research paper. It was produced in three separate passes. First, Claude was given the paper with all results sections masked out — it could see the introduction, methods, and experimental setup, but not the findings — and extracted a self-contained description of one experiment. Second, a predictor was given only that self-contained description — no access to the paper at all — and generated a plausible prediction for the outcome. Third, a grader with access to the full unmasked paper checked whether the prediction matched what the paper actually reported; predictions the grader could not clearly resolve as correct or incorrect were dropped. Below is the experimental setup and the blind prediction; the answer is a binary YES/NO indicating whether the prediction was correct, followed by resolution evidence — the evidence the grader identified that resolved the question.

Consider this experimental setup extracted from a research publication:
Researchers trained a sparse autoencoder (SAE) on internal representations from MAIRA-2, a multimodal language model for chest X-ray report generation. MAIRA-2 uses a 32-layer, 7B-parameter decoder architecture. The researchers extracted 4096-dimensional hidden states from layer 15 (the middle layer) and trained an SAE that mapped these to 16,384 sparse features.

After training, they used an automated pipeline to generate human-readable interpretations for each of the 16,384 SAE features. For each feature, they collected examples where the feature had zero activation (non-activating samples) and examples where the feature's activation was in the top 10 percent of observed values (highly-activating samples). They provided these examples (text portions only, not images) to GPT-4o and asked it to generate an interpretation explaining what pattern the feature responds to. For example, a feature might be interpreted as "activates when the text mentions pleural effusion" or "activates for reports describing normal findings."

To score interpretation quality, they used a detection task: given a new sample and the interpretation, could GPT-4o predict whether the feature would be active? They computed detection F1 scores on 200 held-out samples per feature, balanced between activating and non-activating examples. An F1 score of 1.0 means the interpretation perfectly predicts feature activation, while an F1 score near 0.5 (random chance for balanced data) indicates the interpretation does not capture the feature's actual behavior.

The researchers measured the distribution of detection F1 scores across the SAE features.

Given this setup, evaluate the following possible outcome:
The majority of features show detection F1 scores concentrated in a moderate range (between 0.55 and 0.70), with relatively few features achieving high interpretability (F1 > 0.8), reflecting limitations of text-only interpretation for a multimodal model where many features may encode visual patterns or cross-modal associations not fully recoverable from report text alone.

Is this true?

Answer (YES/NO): NO